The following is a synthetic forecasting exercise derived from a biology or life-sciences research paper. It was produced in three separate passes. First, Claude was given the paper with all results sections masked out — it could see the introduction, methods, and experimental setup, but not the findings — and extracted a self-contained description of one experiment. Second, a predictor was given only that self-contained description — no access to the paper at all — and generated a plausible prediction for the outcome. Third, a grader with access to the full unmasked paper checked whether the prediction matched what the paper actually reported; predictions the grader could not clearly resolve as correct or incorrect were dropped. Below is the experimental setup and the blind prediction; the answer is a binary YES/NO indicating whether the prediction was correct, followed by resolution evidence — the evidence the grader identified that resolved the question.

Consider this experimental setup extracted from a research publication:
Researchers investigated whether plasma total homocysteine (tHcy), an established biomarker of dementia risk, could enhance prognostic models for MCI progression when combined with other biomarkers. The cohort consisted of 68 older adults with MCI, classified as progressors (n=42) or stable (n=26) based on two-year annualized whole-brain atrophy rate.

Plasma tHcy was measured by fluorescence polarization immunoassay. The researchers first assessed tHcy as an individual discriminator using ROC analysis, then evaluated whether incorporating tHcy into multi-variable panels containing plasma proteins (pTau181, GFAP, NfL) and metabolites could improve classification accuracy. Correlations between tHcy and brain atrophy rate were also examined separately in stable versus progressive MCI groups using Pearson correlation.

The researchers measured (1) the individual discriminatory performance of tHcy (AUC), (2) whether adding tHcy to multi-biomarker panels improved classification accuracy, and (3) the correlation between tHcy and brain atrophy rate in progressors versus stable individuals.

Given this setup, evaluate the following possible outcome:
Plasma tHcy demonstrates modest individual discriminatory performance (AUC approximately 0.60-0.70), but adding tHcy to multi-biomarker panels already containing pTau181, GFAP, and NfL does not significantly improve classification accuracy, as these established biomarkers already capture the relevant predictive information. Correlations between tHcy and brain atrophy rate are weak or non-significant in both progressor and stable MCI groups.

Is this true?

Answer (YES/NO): NO